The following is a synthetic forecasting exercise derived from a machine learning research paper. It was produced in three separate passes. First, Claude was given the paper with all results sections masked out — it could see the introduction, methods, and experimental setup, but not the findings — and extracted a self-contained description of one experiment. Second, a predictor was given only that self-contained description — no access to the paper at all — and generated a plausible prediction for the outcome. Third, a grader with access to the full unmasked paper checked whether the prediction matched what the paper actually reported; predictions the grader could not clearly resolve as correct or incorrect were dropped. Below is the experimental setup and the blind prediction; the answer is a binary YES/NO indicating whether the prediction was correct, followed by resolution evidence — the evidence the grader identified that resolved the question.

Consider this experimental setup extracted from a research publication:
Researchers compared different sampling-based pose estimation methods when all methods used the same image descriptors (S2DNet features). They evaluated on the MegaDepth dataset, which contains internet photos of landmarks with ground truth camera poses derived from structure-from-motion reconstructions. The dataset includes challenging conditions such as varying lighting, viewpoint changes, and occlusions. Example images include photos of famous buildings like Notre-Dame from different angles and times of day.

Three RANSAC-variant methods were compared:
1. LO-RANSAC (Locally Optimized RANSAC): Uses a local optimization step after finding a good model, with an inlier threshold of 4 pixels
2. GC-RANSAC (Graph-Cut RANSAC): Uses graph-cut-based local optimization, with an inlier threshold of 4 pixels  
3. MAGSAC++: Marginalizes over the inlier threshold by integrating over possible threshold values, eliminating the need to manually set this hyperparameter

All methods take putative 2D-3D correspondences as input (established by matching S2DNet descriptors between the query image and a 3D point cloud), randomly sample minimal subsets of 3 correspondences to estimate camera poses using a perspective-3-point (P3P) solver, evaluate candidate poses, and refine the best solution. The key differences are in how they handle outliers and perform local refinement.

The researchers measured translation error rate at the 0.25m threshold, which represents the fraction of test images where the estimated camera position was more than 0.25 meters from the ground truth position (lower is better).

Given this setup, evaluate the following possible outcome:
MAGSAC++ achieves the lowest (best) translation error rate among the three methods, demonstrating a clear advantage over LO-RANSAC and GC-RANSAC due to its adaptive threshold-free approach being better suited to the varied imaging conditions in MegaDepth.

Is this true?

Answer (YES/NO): NO